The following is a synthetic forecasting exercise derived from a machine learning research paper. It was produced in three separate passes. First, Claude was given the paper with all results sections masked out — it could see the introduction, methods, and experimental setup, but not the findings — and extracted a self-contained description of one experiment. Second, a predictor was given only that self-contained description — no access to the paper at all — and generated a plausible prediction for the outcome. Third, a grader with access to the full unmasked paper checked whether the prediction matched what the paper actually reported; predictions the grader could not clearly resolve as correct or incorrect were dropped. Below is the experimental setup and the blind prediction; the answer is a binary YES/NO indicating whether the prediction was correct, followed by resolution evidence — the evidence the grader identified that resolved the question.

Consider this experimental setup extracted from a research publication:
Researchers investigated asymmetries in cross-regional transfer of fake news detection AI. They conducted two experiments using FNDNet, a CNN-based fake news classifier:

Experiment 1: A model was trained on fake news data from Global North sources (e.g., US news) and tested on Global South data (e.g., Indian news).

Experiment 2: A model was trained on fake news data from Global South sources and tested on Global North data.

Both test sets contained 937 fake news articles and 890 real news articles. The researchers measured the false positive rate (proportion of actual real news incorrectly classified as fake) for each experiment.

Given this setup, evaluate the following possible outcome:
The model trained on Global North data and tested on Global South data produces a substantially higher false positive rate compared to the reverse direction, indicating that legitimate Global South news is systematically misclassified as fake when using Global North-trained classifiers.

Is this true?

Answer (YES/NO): YES